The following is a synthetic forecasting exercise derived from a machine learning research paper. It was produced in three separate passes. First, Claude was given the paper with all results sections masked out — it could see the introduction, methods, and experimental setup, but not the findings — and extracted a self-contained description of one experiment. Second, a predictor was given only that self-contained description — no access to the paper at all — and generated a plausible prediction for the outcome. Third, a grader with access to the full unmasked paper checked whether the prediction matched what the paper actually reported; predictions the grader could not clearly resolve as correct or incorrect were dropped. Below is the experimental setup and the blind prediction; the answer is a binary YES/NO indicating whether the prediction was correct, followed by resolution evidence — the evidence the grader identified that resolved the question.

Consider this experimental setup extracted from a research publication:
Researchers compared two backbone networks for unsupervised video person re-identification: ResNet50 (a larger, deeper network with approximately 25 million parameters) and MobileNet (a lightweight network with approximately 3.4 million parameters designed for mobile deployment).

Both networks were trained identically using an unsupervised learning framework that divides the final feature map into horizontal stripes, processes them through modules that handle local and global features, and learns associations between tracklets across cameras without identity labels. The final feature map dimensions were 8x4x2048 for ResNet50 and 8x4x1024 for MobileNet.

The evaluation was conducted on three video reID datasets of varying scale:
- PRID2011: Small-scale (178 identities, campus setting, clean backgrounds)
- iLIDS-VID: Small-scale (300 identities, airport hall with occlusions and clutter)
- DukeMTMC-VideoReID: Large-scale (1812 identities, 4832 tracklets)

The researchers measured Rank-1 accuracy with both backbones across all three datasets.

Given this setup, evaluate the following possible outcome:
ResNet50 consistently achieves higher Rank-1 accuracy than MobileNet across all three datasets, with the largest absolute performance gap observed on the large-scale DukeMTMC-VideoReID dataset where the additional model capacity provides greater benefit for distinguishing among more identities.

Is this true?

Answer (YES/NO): NO